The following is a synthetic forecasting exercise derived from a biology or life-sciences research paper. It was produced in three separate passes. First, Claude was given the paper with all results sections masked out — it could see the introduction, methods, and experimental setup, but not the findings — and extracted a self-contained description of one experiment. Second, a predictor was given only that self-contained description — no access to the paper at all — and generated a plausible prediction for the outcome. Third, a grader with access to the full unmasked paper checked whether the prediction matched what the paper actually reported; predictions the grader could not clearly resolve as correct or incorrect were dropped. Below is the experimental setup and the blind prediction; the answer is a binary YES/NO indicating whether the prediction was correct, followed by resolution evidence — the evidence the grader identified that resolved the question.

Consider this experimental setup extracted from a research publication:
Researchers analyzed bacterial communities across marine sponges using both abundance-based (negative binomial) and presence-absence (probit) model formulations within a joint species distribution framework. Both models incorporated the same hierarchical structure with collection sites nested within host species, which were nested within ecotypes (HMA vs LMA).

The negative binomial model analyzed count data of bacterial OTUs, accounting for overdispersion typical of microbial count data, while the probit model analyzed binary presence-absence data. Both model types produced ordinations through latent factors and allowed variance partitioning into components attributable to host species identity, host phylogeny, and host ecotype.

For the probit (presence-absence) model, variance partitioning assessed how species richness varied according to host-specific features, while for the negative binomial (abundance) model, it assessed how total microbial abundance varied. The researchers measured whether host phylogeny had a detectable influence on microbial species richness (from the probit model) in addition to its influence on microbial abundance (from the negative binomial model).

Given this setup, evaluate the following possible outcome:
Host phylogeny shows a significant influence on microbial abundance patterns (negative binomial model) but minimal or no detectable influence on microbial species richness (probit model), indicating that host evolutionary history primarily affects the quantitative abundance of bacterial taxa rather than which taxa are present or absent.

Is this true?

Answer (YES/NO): NO